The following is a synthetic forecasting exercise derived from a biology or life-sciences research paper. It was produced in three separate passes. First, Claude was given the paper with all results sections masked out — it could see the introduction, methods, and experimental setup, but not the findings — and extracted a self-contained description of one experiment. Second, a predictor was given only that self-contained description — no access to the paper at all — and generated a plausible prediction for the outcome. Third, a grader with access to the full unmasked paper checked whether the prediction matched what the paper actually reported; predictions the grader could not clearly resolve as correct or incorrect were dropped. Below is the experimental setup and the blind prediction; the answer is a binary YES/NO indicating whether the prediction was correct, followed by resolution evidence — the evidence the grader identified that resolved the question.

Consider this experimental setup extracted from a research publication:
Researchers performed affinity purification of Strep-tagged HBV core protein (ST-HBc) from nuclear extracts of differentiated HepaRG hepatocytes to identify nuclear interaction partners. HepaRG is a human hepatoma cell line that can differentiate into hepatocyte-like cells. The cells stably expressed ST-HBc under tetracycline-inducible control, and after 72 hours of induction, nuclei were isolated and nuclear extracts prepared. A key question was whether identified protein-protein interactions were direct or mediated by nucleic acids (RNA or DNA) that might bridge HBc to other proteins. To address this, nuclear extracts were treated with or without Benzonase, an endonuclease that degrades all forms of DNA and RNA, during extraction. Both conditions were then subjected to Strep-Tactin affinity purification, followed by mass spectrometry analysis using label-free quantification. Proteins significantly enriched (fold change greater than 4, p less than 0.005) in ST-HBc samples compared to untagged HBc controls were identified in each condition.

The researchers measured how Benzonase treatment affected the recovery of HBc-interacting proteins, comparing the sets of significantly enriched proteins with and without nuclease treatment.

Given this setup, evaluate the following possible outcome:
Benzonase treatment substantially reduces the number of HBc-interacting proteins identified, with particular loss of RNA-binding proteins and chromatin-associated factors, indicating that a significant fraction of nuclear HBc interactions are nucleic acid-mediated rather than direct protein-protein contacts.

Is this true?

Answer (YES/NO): NO